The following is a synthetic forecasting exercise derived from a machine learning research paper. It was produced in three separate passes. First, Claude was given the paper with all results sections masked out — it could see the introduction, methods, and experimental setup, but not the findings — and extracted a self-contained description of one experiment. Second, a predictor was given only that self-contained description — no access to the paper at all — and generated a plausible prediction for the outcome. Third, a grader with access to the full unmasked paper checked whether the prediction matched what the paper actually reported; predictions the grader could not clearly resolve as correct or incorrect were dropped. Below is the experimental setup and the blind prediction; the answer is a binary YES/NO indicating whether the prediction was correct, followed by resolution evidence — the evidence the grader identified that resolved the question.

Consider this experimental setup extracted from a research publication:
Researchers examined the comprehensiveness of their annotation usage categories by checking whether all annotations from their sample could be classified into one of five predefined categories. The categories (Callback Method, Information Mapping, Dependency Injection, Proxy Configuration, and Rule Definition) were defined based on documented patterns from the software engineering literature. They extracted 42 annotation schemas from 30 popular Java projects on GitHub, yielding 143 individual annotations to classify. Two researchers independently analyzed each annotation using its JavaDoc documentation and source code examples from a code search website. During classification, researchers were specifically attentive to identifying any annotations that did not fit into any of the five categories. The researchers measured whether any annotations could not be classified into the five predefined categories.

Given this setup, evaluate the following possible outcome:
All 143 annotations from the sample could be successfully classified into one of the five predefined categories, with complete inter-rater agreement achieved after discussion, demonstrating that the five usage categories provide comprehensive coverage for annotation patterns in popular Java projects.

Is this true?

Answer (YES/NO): YES